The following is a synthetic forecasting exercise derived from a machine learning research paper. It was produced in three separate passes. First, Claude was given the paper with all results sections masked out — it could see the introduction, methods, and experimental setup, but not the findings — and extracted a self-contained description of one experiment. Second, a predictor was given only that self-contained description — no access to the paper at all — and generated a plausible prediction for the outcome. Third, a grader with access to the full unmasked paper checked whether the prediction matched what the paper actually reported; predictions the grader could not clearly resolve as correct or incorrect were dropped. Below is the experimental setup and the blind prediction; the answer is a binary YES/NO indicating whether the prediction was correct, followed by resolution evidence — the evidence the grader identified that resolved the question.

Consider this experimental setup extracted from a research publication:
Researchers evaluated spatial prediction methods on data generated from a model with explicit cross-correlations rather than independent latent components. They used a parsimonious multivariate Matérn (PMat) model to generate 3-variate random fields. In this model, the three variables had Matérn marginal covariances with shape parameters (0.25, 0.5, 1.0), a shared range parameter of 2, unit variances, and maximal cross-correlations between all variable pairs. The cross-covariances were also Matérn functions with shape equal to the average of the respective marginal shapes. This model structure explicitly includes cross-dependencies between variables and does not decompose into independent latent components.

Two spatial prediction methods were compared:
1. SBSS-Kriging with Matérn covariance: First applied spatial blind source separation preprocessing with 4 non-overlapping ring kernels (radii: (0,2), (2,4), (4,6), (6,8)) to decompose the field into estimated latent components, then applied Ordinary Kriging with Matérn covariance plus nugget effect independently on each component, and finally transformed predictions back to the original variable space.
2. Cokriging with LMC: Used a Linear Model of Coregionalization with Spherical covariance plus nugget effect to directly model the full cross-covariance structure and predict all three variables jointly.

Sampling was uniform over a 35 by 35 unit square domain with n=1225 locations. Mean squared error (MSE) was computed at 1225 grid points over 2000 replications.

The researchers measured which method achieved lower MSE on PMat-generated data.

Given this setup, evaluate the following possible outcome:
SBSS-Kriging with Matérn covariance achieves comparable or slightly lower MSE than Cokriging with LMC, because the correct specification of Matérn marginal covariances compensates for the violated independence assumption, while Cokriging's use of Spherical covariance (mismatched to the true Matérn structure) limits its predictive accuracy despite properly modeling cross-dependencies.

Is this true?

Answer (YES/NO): NO